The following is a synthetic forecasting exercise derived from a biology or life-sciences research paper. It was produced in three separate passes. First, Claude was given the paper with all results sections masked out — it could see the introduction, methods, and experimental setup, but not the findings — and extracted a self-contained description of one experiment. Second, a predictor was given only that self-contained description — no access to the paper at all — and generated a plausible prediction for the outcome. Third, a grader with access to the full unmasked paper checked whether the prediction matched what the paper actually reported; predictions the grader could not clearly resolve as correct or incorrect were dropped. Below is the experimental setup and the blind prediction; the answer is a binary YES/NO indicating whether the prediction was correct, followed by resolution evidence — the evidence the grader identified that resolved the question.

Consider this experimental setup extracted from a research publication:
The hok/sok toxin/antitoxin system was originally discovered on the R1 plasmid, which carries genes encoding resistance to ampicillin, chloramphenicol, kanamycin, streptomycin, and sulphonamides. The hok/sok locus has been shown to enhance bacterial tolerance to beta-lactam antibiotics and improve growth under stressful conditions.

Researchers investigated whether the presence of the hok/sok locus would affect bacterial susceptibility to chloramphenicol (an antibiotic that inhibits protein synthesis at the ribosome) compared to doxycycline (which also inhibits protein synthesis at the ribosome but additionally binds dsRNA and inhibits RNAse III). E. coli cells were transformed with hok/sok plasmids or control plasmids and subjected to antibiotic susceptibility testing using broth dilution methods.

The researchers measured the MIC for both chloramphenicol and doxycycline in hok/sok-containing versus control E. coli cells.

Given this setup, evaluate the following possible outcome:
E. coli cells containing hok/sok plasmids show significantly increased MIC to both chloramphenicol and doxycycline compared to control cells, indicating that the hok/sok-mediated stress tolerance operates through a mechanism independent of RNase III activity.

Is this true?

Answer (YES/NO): NO